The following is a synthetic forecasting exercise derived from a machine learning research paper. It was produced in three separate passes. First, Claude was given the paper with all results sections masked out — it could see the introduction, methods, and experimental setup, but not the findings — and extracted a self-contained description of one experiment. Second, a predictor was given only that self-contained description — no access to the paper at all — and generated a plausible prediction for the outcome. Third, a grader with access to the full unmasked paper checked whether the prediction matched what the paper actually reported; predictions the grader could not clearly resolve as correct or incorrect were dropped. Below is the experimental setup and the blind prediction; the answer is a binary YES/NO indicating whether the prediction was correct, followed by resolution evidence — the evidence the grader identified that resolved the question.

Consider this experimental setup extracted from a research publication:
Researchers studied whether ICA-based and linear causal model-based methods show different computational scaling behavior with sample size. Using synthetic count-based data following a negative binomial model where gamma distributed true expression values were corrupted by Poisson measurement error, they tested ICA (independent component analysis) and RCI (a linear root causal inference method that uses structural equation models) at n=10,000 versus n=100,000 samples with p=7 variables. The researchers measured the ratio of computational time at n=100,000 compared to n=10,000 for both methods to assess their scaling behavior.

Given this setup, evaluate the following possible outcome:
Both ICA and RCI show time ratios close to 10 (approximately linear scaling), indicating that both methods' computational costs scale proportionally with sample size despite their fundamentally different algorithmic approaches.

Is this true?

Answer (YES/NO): NO